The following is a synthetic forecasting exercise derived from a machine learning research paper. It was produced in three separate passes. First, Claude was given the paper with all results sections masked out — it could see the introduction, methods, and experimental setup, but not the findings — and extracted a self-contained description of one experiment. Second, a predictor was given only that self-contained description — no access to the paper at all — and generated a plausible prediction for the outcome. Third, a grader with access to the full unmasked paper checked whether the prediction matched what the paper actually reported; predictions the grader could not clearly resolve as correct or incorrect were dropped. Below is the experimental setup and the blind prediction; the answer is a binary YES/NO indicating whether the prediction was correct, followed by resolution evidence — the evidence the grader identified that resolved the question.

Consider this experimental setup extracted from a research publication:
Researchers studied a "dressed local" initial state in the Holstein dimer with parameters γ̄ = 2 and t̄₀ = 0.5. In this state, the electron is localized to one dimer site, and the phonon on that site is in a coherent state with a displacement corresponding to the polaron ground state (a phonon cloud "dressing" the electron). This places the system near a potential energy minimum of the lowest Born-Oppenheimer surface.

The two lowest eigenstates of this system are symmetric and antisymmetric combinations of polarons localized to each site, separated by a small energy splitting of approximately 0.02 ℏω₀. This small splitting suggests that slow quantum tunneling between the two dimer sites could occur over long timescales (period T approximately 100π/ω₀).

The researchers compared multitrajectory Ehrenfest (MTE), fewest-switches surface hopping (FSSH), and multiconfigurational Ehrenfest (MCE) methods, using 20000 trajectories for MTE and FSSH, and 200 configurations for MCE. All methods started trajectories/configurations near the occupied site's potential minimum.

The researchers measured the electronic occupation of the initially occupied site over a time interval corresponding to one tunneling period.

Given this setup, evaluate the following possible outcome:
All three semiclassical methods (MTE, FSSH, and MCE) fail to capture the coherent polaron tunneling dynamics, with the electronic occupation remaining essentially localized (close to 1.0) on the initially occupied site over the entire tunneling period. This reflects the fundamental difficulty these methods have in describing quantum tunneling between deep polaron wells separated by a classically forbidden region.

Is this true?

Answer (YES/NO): NO